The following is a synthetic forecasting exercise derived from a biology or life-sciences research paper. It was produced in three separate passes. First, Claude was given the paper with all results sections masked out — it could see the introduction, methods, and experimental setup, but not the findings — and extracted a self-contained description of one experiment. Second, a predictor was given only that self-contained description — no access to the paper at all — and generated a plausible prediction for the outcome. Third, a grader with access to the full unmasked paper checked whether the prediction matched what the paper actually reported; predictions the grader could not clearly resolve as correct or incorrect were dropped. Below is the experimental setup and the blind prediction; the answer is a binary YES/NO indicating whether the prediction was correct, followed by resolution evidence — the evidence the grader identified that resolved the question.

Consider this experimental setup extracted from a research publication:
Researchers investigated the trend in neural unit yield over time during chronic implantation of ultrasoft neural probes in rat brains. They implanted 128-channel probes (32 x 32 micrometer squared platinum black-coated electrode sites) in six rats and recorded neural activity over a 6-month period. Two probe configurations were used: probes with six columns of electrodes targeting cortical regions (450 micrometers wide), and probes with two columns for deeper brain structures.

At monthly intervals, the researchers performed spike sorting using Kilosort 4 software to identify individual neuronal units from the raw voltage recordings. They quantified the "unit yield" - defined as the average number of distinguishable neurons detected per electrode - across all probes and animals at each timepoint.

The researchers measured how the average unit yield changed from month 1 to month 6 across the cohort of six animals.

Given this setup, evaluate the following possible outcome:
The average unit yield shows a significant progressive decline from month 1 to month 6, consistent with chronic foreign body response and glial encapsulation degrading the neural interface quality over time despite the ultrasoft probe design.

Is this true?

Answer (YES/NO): NO